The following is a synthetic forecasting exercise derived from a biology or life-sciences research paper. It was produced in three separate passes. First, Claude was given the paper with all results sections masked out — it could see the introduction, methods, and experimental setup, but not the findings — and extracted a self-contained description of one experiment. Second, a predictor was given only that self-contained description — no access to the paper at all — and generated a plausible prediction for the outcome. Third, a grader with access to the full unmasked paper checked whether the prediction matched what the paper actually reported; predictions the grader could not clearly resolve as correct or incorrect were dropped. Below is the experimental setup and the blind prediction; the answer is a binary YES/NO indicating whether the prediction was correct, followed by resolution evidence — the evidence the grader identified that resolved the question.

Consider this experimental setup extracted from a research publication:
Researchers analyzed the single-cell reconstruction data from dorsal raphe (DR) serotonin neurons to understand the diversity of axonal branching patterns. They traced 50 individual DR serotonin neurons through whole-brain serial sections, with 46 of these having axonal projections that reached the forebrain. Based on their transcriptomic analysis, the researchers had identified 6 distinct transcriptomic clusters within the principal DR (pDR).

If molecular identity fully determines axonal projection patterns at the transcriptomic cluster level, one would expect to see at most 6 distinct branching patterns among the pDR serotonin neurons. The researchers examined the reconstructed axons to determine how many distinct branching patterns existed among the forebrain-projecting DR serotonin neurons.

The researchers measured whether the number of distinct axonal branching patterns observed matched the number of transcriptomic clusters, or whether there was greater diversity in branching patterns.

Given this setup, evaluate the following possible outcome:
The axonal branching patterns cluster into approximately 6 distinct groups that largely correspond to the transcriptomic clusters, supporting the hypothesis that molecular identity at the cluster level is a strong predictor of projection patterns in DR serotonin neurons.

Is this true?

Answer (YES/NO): NO